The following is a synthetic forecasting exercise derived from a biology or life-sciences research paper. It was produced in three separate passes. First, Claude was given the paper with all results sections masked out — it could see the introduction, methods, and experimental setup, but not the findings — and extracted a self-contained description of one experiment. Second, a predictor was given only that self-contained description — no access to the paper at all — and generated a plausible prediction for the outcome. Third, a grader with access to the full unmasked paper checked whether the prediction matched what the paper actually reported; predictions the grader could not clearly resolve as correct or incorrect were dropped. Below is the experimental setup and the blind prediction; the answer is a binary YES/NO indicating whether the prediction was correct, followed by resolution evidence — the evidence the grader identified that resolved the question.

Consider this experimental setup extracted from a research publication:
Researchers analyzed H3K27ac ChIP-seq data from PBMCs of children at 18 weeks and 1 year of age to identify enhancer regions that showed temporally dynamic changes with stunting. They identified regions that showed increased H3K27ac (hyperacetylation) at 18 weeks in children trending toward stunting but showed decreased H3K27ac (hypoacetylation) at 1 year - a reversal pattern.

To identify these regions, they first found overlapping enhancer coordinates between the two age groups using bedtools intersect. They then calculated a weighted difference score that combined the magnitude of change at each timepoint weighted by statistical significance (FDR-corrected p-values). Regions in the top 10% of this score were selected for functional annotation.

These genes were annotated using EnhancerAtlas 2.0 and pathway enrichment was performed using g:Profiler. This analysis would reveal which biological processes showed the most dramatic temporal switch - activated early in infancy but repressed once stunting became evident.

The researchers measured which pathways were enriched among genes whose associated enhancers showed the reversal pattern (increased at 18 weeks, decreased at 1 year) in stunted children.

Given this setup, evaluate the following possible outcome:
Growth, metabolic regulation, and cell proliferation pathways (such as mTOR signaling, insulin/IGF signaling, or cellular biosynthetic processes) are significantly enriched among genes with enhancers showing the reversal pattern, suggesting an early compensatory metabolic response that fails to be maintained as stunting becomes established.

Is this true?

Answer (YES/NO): NO